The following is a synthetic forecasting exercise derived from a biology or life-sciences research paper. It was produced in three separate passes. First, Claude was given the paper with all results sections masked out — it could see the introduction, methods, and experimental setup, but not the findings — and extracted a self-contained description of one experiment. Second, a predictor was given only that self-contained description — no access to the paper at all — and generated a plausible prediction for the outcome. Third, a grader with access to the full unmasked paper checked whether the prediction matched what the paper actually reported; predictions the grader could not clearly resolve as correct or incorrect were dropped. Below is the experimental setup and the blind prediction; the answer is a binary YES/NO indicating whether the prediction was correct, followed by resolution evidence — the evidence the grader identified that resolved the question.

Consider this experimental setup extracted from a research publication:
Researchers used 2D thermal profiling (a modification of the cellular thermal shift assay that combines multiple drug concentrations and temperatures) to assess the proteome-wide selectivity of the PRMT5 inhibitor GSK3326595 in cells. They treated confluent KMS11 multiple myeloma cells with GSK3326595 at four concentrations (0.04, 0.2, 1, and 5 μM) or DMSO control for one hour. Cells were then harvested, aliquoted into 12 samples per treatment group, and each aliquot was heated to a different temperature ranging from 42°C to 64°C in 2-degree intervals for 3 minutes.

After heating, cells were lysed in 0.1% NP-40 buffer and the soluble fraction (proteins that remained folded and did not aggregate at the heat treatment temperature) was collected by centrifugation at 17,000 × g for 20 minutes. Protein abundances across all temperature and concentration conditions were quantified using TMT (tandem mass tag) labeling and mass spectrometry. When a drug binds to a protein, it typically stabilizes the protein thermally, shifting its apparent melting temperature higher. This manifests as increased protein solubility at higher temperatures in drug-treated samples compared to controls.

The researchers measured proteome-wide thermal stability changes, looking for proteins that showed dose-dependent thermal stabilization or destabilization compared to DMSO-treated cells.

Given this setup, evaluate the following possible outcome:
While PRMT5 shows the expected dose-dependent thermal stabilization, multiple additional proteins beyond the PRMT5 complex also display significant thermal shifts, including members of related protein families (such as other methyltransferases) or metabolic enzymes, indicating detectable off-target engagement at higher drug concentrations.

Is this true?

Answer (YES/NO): NO